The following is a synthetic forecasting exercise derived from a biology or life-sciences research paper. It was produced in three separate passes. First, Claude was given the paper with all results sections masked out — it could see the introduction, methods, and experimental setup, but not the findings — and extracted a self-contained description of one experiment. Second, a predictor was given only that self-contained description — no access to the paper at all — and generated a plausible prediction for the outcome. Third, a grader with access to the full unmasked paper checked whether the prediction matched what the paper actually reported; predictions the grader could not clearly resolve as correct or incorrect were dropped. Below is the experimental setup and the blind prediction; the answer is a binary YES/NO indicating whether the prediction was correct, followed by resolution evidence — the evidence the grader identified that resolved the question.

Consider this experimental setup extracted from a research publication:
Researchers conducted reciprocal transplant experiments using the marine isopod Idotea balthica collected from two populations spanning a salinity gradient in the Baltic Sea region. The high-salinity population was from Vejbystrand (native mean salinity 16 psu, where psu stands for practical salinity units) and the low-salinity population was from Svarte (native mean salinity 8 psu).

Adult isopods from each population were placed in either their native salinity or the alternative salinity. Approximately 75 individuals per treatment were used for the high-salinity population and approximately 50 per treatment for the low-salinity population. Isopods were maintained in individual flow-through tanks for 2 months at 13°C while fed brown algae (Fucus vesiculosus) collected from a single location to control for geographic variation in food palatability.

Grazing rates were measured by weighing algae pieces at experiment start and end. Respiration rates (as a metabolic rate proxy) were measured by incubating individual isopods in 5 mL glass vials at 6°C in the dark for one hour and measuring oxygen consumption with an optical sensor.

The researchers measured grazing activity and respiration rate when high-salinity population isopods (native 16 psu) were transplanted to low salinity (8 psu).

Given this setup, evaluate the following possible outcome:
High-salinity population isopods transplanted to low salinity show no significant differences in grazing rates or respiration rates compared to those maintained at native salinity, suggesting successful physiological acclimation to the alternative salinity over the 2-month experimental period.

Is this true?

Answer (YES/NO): YES